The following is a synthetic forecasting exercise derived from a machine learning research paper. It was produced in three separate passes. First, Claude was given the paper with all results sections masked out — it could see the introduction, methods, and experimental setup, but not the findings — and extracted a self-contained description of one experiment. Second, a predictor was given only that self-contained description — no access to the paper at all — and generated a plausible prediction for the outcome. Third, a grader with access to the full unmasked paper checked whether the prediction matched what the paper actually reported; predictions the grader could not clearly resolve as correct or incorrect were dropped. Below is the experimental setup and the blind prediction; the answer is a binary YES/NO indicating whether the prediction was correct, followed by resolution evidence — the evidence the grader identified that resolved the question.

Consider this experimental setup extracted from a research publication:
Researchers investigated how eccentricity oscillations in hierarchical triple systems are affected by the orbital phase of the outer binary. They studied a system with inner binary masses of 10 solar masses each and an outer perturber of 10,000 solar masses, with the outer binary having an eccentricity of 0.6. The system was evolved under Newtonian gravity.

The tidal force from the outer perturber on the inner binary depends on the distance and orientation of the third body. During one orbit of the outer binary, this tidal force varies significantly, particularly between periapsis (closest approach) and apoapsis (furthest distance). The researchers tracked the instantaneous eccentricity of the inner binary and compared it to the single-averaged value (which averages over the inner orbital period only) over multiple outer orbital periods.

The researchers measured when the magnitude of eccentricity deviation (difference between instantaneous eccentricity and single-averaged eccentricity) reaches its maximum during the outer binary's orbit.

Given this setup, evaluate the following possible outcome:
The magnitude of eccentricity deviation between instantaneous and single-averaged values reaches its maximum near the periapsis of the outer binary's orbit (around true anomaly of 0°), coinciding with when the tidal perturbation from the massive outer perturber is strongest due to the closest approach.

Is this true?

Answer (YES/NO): YES